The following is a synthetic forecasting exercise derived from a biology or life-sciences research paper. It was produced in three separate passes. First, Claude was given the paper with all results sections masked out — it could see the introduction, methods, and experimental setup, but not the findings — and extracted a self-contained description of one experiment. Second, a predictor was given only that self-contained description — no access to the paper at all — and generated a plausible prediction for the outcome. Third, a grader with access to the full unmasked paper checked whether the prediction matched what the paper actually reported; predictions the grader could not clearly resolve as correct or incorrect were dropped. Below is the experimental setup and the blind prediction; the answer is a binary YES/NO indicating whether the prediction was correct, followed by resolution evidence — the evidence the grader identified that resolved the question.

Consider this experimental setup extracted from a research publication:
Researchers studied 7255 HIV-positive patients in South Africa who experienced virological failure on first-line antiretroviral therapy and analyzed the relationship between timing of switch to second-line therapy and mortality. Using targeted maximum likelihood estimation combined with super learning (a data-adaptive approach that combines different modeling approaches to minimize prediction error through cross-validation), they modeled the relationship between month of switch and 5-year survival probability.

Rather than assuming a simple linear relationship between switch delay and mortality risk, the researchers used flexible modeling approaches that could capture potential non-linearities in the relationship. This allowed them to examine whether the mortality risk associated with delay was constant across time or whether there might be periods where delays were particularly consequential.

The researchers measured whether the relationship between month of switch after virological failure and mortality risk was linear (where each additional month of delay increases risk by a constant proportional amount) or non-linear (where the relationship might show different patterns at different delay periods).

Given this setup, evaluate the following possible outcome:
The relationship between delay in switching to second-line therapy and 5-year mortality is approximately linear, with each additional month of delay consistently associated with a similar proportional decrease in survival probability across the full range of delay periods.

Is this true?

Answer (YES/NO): NO